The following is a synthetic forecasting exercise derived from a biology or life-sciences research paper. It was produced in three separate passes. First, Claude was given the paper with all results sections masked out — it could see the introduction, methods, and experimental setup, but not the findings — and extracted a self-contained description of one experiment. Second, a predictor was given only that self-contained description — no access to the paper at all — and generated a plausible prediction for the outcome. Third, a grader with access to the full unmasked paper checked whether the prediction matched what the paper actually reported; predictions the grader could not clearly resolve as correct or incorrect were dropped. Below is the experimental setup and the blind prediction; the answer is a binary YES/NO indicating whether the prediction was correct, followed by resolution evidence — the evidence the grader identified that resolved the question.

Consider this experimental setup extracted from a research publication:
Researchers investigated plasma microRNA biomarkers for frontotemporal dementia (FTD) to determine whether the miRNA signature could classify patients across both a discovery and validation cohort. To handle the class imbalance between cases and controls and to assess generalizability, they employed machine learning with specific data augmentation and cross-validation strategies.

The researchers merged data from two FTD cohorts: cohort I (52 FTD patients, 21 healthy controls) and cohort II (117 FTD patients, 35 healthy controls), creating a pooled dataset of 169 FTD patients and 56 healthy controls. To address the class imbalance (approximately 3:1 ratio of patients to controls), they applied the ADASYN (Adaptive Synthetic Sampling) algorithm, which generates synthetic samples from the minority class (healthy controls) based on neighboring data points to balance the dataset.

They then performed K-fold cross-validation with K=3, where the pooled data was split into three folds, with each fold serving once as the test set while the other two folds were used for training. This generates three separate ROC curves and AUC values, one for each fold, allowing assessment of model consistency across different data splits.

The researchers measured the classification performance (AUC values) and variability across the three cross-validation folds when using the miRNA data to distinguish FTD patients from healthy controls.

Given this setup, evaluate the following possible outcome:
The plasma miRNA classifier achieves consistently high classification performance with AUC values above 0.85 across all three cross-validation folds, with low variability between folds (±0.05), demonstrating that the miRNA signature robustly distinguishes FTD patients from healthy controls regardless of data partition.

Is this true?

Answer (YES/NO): YES